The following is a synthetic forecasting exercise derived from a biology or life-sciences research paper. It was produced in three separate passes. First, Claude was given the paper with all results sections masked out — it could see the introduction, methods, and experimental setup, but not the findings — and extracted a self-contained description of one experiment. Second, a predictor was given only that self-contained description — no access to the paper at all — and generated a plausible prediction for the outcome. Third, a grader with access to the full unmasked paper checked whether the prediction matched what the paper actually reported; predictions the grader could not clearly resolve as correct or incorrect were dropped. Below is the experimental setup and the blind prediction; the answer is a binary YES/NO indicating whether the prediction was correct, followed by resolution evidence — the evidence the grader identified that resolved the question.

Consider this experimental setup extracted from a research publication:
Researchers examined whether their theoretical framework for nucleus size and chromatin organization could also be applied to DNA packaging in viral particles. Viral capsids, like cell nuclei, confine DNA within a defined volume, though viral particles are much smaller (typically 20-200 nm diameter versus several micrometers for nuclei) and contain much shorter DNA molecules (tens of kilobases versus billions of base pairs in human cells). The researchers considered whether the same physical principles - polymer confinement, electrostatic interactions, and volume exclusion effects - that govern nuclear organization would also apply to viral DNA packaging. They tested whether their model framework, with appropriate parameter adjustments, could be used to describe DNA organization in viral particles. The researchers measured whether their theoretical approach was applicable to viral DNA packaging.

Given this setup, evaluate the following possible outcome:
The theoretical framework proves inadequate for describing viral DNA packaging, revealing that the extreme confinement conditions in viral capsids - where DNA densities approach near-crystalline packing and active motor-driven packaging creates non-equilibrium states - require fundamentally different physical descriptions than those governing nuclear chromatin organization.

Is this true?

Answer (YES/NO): NO